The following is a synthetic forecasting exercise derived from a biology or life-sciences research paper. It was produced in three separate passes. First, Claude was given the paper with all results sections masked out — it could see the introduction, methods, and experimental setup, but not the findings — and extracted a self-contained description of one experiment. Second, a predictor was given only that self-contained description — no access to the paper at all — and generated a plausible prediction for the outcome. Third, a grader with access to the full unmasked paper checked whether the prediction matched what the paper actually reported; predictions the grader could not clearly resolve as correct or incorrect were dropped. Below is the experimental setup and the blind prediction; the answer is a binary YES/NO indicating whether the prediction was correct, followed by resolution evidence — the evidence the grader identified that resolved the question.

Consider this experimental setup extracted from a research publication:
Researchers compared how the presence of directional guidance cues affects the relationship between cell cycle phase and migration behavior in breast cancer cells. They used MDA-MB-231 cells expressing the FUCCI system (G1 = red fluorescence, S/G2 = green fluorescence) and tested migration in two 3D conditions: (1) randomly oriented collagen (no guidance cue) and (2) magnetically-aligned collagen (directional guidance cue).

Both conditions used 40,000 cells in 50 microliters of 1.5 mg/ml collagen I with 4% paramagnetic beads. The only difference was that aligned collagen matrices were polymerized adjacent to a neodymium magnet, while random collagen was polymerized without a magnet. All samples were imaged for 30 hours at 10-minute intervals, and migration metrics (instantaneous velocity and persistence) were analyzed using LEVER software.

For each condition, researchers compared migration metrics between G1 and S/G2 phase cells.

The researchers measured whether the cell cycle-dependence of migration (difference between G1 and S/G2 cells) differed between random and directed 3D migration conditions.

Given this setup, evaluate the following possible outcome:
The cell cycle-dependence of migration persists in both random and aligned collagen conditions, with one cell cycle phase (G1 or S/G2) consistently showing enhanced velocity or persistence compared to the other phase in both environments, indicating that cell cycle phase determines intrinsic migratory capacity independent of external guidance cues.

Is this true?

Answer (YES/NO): NO